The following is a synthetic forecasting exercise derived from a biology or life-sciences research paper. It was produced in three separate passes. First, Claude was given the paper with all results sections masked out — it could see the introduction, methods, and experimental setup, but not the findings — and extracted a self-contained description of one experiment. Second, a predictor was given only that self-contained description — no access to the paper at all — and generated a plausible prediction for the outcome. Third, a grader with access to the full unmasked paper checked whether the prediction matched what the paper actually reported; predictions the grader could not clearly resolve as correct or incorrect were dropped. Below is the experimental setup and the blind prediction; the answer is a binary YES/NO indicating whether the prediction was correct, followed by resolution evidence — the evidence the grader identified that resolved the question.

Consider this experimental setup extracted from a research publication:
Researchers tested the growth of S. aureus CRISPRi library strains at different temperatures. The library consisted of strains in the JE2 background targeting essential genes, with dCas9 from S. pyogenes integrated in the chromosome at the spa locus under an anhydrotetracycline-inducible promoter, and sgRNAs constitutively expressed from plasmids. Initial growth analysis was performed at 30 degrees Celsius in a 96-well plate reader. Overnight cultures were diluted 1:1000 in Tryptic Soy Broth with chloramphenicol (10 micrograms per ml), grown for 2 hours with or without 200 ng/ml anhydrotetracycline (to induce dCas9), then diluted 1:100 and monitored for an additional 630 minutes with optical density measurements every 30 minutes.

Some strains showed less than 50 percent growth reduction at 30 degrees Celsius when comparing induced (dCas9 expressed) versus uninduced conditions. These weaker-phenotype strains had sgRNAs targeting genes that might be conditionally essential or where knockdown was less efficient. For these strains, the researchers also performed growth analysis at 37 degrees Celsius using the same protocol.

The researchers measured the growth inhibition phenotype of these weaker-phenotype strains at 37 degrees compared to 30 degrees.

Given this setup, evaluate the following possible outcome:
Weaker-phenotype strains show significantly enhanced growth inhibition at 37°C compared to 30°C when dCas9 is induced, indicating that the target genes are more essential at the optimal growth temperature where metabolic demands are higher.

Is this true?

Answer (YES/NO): NO